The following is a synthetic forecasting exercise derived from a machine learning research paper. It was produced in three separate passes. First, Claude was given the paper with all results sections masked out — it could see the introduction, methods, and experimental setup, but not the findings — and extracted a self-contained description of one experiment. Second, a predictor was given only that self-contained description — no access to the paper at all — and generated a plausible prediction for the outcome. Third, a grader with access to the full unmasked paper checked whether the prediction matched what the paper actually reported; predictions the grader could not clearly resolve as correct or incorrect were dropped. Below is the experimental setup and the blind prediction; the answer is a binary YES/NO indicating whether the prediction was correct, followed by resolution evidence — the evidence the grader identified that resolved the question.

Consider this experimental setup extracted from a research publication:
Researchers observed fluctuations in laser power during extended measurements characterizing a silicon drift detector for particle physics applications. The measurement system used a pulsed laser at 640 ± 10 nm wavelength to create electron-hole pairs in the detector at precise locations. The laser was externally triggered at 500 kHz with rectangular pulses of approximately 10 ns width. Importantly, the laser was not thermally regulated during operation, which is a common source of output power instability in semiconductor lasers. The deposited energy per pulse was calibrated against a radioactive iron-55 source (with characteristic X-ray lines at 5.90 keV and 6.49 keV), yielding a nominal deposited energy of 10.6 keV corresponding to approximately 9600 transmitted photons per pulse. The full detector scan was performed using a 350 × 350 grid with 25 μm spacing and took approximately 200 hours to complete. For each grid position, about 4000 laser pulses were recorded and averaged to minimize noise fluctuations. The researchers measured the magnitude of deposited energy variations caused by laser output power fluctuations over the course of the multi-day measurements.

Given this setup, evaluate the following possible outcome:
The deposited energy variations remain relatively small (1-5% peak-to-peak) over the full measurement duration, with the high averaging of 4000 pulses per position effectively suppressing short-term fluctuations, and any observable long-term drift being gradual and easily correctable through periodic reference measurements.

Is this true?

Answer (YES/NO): NO